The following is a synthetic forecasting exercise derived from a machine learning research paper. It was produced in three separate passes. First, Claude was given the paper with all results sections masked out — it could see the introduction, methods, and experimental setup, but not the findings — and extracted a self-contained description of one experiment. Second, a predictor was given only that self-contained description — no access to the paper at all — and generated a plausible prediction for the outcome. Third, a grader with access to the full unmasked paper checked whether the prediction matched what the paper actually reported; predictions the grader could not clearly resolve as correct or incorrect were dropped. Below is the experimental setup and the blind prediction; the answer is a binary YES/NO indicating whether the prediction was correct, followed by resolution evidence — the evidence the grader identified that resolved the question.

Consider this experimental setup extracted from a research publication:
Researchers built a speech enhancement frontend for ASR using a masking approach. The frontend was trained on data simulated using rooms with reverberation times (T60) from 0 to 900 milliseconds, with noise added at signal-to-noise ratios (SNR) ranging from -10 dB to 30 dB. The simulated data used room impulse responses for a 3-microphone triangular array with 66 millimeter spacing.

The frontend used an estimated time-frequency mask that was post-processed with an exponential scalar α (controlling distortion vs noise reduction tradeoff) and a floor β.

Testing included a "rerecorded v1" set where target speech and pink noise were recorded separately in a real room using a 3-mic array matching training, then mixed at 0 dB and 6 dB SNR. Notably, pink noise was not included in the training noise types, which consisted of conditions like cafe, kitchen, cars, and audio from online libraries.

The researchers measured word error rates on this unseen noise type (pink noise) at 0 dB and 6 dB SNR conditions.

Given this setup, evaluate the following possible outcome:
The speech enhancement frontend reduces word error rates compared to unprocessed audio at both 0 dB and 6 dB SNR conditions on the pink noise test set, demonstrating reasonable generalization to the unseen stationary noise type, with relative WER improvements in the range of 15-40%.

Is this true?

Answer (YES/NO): NO